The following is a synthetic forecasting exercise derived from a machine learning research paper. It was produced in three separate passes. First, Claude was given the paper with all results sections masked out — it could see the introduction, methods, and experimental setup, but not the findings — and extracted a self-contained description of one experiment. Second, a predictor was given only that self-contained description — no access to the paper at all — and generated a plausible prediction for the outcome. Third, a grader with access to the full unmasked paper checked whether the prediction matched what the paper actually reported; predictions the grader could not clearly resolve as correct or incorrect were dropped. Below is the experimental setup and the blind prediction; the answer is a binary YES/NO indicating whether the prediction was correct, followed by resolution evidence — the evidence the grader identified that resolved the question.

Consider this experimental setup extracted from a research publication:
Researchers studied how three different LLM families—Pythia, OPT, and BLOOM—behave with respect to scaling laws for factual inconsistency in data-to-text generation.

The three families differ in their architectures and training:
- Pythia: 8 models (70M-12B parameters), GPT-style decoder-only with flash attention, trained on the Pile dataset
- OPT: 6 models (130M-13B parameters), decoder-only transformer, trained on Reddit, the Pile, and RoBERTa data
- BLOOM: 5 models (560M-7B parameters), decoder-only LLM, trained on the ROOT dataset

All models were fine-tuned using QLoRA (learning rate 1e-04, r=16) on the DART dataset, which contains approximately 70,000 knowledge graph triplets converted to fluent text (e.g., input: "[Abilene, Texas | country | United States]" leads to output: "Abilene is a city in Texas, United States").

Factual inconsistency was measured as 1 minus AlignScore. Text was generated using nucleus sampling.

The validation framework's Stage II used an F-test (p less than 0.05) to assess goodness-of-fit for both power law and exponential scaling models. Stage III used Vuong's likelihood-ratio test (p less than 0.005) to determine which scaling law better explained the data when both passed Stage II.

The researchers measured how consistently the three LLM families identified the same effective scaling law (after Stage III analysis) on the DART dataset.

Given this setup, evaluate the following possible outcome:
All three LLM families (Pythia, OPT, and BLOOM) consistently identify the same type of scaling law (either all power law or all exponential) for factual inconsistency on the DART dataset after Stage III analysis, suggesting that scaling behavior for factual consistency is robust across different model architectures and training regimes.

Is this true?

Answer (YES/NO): NO